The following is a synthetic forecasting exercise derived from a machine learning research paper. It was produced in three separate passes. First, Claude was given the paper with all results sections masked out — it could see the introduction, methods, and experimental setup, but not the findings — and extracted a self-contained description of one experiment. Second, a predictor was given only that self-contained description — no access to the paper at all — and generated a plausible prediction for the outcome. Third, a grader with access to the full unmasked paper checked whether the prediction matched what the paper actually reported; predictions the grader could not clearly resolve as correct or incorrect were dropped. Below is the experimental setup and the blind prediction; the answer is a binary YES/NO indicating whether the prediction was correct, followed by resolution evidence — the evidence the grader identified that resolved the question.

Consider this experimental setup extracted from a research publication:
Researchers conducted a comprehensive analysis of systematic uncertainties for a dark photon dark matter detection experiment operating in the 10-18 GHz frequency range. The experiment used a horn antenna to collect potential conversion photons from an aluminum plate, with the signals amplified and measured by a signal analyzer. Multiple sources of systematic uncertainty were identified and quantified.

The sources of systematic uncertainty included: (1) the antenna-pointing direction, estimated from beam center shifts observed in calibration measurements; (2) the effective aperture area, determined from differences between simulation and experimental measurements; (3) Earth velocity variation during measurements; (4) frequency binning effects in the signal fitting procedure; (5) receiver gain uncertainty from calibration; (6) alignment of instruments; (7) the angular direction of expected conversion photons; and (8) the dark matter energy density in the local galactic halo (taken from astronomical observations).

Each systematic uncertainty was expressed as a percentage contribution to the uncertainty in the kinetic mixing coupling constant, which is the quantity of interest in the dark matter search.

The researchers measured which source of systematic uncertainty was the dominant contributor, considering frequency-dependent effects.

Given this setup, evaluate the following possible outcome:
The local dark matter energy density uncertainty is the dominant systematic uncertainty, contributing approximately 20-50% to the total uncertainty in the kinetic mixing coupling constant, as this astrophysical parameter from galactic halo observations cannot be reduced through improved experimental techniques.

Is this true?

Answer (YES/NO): NO